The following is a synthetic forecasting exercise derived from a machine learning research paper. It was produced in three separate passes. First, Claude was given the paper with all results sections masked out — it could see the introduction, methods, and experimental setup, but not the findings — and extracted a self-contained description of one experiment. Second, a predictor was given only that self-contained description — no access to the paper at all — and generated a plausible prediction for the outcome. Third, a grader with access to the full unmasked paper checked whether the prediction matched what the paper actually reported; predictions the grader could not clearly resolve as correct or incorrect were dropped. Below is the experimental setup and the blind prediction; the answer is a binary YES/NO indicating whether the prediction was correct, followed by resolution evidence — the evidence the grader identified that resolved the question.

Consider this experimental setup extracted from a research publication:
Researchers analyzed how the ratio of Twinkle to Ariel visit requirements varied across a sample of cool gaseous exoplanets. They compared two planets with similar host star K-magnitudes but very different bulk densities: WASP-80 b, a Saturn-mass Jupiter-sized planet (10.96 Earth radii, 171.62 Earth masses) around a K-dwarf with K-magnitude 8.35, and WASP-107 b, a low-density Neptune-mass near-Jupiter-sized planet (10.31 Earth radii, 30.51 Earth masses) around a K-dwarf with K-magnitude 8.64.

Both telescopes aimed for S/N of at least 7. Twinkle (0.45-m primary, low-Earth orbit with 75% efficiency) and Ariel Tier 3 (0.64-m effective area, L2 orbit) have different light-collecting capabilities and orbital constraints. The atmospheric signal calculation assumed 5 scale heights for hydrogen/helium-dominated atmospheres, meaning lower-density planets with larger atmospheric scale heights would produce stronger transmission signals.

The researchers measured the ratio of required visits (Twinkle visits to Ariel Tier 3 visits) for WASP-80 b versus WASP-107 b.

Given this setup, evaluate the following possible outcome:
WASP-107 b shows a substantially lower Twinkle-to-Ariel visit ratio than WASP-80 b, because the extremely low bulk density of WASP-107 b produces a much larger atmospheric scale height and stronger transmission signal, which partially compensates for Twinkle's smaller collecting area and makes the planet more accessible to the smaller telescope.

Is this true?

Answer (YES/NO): YES